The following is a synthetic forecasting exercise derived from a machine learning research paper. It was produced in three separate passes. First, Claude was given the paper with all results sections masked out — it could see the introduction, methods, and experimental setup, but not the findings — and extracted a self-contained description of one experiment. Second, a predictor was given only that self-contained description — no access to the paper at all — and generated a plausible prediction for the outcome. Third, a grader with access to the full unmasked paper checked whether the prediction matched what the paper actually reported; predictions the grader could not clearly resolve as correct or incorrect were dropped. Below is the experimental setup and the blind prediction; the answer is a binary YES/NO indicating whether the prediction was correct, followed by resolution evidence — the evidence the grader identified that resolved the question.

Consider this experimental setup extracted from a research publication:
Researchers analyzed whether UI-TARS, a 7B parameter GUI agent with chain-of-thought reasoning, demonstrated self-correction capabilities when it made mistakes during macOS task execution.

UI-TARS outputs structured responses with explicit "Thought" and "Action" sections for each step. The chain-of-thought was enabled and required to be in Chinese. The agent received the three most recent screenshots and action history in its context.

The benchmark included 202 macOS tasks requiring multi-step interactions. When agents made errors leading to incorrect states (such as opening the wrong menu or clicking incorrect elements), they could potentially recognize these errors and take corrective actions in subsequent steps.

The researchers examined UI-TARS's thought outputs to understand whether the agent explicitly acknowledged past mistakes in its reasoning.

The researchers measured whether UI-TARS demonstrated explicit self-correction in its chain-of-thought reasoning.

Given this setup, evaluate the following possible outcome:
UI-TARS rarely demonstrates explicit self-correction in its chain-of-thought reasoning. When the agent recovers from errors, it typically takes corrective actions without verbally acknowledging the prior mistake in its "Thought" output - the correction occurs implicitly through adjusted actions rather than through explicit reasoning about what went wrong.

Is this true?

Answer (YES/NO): NO